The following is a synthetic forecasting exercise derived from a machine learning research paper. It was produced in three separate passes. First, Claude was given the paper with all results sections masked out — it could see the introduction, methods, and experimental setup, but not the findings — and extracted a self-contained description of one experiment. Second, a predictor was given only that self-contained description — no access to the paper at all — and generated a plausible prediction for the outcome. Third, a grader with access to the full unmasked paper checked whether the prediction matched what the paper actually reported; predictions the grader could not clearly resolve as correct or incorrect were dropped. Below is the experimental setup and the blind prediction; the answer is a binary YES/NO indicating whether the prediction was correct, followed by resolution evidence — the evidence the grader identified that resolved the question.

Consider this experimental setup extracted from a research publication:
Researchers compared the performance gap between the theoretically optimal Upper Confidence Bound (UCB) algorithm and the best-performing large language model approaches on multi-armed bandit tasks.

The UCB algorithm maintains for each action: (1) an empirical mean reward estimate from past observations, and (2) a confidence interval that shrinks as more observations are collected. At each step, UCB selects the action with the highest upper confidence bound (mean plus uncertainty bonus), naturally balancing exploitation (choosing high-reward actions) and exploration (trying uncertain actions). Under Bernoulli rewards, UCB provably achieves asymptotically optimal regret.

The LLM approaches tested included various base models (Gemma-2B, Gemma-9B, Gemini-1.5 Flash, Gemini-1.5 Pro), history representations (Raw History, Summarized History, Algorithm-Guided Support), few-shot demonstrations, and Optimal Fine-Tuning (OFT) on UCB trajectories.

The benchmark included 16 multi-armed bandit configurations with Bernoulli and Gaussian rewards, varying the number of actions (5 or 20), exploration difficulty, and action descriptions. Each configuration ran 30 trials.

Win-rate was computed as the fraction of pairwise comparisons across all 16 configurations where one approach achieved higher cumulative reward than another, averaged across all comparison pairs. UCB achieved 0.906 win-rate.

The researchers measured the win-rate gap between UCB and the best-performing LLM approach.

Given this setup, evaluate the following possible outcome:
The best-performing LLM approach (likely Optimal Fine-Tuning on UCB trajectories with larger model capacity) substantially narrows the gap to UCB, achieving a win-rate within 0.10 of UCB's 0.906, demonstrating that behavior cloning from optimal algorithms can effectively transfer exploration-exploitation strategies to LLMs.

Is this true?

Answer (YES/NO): NO